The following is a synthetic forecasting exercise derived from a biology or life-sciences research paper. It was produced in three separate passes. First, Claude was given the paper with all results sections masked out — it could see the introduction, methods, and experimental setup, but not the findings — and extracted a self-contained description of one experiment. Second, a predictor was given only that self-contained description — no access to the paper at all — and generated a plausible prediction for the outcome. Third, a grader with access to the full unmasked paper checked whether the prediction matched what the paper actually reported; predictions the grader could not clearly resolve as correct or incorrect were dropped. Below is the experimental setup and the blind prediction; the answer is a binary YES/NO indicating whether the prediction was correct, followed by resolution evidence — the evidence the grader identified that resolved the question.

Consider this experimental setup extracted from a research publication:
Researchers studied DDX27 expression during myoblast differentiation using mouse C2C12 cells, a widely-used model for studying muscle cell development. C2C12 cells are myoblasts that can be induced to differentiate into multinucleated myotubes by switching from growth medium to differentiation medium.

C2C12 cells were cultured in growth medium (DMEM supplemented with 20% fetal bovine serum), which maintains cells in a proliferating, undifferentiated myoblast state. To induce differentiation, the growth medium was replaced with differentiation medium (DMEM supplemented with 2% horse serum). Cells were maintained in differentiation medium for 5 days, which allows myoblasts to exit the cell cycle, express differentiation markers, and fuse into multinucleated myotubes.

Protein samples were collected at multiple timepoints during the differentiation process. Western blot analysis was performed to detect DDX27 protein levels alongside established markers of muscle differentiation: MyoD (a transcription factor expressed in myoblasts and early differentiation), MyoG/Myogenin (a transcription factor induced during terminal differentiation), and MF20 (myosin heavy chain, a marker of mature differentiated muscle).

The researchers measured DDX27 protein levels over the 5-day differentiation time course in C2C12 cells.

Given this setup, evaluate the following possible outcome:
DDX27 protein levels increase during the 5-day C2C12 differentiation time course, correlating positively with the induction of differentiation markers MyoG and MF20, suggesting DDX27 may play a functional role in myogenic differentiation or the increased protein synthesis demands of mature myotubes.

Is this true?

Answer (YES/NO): NO